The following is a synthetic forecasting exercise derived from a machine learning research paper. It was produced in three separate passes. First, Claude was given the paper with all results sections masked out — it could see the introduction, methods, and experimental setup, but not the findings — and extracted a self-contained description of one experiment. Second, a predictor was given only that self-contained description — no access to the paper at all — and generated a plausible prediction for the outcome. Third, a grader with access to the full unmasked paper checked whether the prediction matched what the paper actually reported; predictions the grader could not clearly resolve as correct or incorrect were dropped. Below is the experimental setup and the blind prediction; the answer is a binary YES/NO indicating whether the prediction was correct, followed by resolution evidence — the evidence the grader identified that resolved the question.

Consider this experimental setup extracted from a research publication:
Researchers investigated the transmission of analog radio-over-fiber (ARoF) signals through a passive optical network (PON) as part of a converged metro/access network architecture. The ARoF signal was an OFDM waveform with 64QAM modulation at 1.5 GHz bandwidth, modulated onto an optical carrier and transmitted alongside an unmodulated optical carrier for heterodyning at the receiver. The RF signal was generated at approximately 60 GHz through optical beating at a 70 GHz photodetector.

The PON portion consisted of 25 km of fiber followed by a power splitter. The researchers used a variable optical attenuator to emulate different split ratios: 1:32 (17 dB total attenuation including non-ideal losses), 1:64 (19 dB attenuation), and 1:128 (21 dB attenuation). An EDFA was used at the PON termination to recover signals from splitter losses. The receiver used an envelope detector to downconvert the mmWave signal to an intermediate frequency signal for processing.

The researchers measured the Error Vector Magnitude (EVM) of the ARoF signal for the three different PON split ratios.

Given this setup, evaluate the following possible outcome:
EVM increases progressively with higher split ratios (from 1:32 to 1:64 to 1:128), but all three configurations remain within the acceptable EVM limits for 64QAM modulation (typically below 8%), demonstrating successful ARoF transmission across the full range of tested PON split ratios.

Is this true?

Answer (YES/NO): NO